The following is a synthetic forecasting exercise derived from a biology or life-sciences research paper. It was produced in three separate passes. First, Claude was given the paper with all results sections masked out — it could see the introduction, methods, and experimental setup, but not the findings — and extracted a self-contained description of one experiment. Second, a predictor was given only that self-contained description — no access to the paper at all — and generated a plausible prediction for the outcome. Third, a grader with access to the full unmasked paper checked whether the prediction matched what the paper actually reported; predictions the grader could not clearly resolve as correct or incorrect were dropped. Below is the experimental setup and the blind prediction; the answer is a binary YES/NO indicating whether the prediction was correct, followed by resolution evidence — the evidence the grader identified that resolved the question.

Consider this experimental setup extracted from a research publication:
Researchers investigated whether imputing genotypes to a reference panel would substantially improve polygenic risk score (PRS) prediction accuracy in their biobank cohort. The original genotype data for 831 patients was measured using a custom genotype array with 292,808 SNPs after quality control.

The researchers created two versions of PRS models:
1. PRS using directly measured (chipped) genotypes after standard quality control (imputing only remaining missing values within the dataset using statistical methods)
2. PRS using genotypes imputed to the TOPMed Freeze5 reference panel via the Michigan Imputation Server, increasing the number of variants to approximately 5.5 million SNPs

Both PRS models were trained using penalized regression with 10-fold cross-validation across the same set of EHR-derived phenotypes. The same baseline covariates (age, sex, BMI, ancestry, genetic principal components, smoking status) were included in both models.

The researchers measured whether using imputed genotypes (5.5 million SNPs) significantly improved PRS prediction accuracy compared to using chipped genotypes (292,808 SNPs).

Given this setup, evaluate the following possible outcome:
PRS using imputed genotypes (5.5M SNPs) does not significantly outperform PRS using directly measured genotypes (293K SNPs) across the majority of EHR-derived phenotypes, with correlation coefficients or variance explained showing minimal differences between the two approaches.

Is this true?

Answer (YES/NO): YES